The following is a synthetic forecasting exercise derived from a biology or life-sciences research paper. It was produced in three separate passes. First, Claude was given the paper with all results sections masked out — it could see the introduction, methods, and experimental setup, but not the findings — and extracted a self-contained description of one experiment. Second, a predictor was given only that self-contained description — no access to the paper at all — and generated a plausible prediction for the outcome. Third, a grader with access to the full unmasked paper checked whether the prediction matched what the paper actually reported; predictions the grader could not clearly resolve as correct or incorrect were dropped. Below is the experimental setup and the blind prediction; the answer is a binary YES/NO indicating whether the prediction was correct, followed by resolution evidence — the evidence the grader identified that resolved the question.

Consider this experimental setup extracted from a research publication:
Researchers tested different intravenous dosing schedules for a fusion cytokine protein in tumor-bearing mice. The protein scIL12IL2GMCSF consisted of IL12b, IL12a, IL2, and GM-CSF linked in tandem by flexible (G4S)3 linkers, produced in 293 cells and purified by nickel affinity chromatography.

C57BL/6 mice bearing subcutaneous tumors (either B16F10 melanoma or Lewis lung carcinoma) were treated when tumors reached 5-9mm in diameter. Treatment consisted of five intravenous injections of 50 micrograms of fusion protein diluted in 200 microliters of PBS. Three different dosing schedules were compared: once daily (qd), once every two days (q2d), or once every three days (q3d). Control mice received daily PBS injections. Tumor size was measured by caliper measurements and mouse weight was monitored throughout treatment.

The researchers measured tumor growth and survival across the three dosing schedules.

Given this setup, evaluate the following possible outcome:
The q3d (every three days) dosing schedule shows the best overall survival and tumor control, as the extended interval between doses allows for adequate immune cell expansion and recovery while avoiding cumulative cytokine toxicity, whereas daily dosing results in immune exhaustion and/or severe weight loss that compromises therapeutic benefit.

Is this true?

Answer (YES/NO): NO